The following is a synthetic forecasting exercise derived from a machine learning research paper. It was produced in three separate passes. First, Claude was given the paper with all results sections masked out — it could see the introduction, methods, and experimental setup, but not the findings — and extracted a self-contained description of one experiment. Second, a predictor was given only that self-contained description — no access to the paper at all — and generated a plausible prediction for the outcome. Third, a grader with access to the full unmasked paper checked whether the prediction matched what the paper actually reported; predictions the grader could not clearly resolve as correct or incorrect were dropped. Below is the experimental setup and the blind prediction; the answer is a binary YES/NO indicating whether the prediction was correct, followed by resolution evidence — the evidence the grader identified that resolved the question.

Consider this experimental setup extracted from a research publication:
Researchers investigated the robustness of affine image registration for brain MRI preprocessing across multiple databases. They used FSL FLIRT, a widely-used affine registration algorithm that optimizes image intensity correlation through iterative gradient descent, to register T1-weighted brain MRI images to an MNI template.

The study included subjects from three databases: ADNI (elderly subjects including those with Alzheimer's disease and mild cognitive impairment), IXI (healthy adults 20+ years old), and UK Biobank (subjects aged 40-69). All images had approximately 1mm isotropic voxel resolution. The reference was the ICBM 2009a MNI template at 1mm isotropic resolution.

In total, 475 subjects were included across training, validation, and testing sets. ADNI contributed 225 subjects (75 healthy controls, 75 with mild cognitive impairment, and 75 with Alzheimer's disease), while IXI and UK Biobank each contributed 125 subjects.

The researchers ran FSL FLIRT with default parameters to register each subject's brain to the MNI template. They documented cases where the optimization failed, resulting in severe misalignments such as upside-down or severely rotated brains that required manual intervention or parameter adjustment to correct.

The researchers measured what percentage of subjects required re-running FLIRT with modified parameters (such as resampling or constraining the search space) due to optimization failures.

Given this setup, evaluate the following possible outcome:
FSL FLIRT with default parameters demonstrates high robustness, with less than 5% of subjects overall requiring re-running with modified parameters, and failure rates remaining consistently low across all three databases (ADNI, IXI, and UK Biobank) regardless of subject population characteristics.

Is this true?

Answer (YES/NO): NO